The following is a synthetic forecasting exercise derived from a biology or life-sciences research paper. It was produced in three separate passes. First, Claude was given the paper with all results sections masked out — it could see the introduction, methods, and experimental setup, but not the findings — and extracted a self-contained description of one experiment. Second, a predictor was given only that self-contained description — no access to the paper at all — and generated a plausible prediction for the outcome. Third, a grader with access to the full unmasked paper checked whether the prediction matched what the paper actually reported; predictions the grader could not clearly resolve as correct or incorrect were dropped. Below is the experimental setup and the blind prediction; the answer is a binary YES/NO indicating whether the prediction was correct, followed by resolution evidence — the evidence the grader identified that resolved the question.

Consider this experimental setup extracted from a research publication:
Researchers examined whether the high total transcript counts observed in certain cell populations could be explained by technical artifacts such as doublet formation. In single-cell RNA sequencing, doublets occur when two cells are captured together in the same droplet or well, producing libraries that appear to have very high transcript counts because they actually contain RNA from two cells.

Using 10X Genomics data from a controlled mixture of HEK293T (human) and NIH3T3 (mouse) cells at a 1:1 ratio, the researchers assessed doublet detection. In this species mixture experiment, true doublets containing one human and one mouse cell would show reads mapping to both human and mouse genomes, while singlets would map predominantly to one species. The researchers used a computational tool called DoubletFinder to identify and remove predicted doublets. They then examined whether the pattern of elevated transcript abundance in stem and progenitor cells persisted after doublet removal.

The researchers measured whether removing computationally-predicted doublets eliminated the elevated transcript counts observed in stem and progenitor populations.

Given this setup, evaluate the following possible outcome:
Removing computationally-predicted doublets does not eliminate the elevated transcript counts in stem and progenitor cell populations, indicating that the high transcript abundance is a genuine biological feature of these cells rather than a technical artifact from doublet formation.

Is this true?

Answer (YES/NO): YES